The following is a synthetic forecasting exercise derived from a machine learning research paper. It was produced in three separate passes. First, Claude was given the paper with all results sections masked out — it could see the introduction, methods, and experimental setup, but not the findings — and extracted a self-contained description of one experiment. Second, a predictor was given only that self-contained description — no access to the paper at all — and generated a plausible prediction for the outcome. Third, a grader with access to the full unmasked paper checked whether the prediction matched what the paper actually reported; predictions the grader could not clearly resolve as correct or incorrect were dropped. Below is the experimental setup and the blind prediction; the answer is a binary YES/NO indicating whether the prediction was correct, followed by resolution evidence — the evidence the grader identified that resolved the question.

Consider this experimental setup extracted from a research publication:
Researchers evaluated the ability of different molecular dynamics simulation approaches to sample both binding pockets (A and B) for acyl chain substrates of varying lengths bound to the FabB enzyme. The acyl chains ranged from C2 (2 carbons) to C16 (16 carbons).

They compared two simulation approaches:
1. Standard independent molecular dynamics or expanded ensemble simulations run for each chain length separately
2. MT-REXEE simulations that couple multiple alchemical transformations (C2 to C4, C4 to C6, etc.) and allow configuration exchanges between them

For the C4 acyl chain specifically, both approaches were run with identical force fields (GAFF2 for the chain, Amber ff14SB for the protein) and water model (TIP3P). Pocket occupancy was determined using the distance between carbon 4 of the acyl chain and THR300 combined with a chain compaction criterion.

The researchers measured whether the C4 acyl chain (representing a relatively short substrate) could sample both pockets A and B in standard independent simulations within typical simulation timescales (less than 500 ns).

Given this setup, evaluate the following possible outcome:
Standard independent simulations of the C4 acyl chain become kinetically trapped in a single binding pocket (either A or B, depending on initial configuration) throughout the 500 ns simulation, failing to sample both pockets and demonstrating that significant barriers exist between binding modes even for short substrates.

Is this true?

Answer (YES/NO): NO